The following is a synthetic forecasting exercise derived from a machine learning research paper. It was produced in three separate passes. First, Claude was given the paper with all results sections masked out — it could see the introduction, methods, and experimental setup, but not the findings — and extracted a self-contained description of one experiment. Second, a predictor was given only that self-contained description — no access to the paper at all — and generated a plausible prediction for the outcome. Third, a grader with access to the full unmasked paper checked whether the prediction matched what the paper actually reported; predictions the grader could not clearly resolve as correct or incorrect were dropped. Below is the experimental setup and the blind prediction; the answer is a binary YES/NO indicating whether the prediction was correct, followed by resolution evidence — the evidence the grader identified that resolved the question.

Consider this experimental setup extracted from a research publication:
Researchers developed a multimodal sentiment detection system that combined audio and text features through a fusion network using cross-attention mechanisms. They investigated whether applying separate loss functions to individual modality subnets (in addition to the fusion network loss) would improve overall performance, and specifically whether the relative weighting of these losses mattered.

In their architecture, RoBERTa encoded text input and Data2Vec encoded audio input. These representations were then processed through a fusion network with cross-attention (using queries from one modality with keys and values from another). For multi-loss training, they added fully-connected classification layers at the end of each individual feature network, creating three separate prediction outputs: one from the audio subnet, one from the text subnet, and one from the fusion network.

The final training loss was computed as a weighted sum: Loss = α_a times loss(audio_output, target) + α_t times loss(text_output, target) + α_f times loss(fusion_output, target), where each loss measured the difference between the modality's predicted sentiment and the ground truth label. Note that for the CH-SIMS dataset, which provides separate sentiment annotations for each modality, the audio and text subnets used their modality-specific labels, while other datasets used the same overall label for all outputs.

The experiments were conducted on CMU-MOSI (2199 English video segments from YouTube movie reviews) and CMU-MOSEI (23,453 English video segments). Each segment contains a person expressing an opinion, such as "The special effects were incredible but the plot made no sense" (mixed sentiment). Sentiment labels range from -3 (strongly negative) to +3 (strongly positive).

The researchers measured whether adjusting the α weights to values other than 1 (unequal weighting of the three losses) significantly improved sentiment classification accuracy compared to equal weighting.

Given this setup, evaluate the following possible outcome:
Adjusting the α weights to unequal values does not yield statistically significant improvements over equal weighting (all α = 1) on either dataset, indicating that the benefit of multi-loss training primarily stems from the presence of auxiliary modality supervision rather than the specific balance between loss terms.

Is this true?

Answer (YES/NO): YES